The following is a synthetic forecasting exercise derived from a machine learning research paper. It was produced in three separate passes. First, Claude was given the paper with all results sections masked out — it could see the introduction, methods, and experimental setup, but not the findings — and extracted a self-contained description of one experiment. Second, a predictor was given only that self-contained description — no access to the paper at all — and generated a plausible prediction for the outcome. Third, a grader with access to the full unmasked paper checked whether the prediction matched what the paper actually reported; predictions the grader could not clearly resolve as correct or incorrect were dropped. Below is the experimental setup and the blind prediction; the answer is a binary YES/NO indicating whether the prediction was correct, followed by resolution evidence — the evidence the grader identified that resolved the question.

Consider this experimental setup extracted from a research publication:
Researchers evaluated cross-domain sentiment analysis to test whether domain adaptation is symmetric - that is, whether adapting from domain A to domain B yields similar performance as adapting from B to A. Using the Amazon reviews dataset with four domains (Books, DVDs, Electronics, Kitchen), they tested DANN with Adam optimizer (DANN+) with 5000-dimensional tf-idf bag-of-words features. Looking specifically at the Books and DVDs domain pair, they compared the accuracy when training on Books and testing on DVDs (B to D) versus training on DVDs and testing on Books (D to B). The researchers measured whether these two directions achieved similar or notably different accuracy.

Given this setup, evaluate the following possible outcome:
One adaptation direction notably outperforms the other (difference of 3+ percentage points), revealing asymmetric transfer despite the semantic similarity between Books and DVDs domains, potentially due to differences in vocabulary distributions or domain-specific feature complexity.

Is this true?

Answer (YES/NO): NO